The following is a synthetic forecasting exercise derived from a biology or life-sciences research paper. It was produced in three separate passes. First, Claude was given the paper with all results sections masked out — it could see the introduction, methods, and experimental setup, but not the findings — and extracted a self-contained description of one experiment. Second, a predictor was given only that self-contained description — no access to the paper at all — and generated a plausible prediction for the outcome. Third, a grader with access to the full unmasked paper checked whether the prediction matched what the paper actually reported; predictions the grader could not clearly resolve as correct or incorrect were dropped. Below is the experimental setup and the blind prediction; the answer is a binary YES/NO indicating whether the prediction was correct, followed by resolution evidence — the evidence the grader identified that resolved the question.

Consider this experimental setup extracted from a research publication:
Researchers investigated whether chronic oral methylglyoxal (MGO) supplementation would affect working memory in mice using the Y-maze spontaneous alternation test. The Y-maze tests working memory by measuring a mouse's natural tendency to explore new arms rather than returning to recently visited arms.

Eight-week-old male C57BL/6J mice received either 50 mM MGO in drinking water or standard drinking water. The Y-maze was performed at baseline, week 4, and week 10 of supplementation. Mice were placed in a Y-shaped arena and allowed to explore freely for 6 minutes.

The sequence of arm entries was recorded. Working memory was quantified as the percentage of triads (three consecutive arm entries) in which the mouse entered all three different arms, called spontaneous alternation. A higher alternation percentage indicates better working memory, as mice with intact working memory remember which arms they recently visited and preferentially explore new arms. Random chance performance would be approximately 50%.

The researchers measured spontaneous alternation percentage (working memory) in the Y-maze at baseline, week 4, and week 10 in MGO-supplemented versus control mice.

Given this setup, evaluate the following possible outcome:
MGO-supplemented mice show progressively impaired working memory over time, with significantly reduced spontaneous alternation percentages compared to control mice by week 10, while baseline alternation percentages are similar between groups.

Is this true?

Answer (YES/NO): NO